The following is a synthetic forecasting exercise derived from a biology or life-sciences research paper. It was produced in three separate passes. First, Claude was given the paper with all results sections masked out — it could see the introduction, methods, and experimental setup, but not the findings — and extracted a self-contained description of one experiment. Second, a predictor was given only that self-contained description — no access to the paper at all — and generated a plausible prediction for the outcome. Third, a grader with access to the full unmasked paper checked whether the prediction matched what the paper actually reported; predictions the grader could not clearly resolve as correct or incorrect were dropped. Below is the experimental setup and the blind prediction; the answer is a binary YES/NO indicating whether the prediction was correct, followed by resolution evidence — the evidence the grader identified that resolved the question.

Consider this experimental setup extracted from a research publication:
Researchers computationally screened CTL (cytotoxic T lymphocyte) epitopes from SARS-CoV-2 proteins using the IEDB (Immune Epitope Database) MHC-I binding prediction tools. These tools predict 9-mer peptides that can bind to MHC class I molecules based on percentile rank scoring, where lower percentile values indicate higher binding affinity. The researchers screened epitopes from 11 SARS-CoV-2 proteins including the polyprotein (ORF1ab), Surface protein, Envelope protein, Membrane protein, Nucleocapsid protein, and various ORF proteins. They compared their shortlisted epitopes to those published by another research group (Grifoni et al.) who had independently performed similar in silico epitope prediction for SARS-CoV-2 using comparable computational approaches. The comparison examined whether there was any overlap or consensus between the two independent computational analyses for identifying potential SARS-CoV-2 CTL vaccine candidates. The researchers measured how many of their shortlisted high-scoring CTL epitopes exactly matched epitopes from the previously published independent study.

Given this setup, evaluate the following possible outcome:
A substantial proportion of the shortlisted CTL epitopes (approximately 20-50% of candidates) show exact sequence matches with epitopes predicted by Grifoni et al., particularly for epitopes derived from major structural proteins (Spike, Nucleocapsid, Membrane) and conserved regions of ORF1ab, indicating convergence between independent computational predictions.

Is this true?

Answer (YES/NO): NO